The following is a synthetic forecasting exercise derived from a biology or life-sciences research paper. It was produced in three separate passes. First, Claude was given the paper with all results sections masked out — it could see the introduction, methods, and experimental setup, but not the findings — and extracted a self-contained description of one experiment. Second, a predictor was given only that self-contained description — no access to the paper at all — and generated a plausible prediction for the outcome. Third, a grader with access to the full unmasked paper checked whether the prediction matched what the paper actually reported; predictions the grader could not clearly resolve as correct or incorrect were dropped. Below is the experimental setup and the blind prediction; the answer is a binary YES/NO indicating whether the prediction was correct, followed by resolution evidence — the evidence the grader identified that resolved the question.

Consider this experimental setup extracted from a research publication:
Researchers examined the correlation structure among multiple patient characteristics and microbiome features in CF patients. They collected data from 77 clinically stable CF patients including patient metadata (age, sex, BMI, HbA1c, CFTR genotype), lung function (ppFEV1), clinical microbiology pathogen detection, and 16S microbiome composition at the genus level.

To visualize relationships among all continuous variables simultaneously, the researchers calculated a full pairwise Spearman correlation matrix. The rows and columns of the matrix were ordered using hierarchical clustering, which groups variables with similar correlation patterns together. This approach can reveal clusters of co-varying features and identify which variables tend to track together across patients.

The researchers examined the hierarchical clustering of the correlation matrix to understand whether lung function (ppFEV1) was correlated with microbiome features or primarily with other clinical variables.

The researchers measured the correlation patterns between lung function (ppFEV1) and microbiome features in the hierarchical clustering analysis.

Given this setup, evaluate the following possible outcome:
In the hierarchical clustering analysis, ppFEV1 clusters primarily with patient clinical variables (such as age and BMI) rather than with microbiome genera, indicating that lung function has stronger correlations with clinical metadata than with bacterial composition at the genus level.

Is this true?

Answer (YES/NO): NO